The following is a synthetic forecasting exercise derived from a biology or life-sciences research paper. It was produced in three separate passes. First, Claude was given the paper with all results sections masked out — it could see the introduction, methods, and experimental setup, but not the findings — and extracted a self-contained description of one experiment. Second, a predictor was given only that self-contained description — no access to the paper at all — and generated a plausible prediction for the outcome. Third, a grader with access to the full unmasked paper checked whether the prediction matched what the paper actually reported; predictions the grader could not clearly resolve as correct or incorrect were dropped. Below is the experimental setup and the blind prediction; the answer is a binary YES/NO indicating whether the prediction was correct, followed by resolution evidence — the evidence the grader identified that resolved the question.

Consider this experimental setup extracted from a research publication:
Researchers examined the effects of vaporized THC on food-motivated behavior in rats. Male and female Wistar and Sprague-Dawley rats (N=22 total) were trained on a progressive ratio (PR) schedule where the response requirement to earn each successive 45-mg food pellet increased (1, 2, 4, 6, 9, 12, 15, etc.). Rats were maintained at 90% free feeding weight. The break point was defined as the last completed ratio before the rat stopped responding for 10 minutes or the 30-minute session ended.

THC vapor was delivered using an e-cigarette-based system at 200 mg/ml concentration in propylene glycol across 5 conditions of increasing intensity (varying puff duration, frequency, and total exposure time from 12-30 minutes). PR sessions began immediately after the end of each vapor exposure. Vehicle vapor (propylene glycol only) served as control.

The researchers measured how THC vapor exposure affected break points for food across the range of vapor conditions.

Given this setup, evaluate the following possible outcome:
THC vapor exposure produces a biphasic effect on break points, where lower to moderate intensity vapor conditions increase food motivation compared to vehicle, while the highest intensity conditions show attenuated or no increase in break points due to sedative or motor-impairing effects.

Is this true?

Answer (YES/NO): NO